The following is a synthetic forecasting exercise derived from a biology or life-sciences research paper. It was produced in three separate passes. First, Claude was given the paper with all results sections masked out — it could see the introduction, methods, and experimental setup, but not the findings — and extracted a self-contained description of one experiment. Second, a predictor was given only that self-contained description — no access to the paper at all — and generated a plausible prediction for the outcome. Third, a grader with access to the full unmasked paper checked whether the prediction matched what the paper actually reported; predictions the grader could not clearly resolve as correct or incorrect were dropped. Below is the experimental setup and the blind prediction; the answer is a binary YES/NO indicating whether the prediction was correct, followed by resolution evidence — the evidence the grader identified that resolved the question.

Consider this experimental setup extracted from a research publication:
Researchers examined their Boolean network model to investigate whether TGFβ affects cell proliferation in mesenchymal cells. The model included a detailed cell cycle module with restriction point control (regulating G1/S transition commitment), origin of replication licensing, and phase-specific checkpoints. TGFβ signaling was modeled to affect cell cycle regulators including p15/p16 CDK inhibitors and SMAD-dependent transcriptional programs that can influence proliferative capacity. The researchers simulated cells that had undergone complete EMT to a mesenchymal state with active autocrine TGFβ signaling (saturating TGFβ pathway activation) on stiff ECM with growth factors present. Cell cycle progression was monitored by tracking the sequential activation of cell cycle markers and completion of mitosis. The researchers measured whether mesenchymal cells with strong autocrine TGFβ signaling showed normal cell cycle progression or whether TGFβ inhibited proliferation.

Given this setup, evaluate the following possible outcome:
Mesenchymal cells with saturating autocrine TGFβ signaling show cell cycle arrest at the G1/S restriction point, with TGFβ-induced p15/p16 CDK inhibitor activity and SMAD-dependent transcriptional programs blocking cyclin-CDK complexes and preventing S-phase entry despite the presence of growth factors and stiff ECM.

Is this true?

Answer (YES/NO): YES